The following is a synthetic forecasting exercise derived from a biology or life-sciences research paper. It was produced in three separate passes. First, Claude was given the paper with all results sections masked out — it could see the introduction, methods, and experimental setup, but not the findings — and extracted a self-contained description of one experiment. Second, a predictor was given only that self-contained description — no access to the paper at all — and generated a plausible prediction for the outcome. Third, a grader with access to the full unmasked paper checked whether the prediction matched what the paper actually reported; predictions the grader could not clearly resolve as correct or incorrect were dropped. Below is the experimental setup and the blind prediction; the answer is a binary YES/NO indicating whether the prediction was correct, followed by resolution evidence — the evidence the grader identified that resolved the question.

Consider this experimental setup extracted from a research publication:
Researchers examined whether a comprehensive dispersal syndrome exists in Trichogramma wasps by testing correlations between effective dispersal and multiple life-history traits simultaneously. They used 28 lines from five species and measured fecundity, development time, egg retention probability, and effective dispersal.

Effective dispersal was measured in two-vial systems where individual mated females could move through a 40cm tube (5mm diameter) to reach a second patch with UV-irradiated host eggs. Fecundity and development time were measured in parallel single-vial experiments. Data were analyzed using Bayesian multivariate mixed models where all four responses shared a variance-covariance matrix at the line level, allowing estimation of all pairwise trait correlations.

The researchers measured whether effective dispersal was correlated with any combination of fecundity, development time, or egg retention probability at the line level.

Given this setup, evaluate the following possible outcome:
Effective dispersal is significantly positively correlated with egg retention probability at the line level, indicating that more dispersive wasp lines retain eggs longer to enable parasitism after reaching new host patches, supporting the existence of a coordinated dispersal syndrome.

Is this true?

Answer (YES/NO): NO